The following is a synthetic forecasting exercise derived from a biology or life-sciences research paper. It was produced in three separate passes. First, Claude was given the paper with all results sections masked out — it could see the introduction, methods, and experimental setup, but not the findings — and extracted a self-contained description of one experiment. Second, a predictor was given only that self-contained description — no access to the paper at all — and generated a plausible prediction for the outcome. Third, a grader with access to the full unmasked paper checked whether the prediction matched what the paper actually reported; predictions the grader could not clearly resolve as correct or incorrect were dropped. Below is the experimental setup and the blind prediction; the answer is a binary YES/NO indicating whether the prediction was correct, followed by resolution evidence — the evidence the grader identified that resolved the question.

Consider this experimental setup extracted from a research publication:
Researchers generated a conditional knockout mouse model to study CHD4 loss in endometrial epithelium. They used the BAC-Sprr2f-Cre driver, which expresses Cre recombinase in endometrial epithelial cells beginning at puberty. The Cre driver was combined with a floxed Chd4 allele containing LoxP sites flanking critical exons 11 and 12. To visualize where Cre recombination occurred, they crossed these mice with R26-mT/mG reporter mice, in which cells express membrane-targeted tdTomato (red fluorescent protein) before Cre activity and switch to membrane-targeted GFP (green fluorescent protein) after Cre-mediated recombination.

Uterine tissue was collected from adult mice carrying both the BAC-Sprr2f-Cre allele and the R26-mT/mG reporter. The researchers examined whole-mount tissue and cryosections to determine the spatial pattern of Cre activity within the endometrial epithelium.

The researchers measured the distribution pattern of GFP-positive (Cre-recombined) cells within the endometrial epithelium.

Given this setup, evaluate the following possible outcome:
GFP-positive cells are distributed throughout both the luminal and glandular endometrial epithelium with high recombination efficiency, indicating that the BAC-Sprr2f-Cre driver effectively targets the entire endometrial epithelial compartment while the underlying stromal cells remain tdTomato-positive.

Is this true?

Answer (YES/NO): NO